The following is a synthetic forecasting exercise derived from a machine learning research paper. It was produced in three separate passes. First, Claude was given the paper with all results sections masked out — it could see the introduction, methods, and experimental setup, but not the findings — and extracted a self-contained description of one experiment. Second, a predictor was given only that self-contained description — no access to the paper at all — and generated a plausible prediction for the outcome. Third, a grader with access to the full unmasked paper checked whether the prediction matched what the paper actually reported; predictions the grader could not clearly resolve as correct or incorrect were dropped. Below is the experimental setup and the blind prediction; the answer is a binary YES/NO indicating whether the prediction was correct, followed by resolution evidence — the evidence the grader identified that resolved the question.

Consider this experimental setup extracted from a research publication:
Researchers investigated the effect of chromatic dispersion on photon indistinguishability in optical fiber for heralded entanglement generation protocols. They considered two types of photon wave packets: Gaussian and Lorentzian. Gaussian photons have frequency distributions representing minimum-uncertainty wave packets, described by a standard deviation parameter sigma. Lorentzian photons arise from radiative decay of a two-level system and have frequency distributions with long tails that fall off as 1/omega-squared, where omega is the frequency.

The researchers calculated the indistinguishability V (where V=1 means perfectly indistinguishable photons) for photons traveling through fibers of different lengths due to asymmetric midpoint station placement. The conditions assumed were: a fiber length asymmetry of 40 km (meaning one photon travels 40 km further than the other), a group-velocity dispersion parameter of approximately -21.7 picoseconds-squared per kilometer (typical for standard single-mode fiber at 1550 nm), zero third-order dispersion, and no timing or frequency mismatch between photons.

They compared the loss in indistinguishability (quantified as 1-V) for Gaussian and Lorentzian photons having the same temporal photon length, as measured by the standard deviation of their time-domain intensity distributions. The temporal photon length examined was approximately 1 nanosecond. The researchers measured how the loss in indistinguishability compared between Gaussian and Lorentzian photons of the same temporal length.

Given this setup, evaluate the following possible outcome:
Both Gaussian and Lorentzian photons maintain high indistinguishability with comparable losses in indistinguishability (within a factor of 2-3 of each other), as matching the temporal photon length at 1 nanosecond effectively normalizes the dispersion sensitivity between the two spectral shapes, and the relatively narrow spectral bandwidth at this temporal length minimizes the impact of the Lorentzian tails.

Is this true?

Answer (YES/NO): NO